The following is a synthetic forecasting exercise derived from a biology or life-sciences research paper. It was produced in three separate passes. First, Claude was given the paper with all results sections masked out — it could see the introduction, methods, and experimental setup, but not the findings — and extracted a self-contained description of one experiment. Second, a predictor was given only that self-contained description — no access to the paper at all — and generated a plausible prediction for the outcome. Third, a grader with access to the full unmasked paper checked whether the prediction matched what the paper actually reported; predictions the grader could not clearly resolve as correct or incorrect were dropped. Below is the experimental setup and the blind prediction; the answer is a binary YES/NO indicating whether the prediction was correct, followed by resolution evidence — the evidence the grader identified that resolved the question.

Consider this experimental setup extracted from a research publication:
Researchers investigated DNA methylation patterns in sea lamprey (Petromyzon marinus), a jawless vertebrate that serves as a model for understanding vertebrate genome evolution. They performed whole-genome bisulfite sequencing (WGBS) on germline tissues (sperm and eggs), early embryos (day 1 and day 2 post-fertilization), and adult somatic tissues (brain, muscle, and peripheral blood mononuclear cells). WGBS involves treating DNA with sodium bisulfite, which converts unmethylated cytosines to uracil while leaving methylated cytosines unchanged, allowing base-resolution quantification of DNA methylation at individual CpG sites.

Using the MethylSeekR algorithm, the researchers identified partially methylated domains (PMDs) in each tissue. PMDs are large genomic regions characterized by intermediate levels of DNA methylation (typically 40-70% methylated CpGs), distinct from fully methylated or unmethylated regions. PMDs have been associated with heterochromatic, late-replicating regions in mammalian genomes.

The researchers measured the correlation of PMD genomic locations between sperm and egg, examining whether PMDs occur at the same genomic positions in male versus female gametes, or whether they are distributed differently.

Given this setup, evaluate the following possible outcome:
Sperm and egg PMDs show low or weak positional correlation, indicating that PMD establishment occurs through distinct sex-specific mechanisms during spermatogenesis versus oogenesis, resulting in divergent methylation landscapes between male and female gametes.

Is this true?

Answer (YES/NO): YES